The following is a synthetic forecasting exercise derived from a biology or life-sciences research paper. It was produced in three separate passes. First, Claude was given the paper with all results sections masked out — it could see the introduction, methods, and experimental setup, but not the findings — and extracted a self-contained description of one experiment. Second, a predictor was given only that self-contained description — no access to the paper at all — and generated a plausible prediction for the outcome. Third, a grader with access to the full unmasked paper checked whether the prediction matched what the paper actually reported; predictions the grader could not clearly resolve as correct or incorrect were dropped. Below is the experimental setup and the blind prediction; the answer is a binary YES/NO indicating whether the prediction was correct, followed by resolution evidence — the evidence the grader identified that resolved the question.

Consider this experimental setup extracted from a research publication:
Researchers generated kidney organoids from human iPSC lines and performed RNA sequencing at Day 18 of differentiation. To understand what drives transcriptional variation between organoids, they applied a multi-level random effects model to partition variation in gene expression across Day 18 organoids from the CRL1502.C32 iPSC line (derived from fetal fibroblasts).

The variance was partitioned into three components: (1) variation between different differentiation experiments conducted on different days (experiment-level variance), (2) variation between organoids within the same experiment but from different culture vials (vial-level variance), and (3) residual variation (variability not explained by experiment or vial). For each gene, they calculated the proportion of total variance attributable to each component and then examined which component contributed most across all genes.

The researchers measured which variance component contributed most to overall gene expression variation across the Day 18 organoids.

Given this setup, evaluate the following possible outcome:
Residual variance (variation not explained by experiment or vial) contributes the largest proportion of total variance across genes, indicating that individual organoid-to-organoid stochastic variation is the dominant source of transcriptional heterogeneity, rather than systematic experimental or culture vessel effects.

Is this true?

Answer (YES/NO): NO